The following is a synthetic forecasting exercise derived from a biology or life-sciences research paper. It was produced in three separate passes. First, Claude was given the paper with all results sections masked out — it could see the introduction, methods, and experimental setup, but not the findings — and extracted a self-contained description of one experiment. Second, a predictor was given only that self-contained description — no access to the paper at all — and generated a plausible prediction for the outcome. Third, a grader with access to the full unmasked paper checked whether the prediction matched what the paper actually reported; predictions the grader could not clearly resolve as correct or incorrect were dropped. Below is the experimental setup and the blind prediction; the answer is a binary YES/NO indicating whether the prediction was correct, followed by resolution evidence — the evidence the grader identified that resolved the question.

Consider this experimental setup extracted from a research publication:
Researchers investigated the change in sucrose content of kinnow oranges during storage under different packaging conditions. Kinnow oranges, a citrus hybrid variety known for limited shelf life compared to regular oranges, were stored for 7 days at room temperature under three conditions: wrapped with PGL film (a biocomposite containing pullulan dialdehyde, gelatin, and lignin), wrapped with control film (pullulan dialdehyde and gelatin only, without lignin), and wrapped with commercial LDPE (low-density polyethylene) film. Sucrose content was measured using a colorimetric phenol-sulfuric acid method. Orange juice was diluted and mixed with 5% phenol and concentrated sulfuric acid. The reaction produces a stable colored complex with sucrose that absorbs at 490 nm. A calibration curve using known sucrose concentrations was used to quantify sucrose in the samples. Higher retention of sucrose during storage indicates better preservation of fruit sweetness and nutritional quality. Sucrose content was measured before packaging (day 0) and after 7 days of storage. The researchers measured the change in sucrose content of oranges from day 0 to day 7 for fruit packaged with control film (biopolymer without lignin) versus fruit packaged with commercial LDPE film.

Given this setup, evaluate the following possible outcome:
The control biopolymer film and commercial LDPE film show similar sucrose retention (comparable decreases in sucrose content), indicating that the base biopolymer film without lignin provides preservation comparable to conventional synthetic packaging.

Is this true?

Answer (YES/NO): NO